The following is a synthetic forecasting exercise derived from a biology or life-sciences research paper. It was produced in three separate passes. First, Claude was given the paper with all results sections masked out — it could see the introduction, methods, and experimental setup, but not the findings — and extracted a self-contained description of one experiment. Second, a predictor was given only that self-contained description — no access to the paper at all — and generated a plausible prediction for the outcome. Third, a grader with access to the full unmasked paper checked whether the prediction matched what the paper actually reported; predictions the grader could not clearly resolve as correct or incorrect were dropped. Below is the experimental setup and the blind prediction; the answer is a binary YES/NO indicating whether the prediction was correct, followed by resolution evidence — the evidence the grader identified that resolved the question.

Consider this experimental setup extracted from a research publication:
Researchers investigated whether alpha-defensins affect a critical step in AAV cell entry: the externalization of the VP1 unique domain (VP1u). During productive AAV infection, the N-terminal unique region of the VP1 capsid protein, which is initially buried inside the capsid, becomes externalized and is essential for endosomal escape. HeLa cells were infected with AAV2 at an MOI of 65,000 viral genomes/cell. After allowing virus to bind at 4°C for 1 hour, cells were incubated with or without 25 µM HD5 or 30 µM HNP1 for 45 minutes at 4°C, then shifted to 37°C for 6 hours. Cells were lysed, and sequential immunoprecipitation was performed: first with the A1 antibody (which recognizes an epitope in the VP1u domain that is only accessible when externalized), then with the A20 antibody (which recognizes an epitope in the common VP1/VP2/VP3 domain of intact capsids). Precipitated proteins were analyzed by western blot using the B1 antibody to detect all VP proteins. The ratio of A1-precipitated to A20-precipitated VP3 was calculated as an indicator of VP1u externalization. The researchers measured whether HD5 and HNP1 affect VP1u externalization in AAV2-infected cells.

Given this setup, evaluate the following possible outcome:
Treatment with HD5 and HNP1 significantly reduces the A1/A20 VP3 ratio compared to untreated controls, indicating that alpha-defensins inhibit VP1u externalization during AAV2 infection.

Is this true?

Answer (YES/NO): YES